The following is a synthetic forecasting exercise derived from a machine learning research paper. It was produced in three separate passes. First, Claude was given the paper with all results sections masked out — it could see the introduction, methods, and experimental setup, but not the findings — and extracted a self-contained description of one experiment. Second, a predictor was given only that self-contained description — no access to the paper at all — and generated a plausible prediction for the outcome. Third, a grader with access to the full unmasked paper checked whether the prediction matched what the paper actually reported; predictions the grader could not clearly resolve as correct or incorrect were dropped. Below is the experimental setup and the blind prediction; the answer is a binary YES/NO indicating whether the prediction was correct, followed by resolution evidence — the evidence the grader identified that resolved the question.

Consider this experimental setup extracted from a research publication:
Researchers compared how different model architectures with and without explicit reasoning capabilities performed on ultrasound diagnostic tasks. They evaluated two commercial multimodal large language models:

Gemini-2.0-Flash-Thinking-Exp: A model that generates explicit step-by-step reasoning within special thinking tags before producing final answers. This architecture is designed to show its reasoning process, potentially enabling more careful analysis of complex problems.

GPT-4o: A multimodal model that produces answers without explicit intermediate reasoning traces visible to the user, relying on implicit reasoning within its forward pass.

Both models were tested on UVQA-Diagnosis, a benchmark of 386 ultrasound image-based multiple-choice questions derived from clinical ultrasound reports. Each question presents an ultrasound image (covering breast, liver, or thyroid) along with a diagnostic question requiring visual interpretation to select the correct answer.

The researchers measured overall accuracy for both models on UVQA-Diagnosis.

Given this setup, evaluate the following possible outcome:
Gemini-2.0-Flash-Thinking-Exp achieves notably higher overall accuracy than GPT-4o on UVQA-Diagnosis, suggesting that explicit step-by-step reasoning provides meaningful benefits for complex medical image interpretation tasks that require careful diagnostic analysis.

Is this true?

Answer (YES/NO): NO